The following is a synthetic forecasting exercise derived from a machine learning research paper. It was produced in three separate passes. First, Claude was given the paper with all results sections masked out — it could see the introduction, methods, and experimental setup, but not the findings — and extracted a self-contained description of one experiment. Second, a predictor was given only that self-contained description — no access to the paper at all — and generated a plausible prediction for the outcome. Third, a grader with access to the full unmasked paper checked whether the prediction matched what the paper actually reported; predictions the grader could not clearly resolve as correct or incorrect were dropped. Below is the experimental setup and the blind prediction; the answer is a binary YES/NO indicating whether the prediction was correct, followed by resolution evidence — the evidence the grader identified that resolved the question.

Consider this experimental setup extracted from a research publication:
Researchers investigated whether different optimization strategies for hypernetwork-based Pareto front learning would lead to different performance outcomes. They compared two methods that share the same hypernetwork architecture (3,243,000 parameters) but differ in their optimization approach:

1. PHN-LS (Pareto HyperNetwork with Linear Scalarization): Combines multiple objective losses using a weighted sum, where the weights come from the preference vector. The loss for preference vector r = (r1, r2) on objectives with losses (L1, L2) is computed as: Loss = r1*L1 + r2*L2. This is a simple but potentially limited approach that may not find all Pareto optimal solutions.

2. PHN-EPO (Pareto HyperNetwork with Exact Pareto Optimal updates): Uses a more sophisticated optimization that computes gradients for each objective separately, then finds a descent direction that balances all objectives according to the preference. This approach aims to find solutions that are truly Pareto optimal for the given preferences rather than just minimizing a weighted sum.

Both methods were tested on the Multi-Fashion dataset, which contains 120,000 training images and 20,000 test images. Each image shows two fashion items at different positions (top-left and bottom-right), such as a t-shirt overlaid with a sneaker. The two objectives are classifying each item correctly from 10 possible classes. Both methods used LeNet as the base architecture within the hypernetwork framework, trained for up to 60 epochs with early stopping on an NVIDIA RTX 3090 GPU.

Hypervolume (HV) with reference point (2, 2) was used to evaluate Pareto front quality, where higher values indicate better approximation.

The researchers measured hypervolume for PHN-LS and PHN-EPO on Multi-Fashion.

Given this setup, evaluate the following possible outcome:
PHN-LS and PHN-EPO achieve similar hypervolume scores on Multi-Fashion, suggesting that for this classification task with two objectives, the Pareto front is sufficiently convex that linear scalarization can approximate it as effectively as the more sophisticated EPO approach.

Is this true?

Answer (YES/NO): NO